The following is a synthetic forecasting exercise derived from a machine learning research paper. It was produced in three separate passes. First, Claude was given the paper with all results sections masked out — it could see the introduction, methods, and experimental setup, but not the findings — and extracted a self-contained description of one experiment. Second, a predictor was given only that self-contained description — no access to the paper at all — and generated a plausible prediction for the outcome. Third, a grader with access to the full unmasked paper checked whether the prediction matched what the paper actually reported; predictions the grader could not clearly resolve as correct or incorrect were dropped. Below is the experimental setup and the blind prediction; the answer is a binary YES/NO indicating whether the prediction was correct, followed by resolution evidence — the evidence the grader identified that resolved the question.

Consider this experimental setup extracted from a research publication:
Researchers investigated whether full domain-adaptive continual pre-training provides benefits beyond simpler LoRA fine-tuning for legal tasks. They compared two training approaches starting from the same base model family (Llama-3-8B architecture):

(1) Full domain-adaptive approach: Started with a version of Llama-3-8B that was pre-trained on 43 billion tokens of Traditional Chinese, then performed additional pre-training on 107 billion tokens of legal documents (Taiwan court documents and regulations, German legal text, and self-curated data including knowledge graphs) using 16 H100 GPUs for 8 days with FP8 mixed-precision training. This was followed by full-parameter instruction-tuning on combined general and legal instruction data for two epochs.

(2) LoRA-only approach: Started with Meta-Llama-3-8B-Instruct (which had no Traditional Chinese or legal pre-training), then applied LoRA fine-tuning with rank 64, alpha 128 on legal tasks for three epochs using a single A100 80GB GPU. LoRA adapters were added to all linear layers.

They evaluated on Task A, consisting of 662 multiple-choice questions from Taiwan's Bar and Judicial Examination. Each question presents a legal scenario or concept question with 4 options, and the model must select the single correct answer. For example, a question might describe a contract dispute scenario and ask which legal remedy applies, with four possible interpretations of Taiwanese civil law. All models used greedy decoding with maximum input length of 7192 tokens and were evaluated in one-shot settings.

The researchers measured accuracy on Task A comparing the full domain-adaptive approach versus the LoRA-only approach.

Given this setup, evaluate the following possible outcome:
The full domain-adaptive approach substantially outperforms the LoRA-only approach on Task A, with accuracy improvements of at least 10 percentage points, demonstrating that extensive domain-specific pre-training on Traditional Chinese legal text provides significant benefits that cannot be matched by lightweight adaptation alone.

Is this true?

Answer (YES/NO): NO